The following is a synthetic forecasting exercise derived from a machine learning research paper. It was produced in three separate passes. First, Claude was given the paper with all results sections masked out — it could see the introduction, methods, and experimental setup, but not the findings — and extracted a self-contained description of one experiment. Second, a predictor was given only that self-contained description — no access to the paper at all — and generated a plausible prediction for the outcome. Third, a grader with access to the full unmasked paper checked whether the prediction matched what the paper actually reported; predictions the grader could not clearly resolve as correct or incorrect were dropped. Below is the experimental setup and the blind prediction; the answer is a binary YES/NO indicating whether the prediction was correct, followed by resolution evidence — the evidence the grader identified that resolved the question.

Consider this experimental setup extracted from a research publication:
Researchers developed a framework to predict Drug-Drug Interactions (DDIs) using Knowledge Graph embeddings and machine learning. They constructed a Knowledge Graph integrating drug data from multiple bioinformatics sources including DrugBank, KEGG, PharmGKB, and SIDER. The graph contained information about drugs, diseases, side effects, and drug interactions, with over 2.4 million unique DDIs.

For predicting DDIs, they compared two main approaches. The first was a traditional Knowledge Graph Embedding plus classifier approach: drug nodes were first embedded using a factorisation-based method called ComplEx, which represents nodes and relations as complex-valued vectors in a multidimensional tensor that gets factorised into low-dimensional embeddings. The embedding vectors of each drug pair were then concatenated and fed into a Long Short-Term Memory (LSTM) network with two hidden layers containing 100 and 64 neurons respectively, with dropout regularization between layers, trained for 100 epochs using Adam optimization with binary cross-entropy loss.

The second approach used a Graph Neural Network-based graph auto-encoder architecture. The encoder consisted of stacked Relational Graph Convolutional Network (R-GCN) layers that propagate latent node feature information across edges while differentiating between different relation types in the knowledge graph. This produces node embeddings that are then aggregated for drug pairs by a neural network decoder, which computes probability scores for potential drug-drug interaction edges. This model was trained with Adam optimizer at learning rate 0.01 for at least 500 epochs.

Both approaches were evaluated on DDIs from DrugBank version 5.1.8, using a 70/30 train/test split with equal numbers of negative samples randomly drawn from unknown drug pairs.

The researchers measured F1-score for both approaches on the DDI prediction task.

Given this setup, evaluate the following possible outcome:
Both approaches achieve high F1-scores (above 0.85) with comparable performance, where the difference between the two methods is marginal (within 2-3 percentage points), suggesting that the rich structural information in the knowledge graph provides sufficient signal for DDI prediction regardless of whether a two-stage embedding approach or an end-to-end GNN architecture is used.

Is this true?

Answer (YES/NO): NO